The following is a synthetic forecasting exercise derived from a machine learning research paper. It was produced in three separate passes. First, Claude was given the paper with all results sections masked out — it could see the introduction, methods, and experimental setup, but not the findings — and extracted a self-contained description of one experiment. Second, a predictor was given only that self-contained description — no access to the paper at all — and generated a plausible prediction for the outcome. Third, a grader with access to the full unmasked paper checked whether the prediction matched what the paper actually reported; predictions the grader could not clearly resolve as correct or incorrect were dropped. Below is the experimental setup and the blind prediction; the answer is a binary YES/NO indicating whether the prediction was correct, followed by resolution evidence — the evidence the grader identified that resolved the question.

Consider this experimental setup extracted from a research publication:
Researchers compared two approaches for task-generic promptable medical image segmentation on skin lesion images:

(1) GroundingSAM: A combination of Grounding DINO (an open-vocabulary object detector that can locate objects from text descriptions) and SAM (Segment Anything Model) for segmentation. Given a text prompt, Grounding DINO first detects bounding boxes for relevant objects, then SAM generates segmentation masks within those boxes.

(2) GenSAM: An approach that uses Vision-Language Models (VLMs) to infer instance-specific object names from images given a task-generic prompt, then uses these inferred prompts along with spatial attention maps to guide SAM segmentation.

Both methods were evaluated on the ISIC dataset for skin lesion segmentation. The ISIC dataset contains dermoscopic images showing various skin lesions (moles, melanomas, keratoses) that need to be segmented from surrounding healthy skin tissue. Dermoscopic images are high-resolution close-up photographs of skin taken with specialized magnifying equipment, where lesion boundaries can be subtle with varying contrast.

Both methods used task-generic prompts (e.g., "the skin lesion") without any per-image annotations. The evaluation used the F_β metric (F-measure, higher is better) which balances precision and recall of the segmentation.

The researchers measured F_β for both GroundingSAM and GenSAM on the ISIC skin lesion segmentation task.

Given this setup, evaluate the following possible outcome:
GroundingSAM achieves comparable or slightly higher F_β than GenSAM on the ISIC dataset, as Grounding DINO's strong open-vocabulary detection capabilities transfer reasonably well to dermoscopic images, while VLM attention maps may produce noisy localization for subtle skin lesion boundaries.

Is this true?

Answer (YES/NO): NO